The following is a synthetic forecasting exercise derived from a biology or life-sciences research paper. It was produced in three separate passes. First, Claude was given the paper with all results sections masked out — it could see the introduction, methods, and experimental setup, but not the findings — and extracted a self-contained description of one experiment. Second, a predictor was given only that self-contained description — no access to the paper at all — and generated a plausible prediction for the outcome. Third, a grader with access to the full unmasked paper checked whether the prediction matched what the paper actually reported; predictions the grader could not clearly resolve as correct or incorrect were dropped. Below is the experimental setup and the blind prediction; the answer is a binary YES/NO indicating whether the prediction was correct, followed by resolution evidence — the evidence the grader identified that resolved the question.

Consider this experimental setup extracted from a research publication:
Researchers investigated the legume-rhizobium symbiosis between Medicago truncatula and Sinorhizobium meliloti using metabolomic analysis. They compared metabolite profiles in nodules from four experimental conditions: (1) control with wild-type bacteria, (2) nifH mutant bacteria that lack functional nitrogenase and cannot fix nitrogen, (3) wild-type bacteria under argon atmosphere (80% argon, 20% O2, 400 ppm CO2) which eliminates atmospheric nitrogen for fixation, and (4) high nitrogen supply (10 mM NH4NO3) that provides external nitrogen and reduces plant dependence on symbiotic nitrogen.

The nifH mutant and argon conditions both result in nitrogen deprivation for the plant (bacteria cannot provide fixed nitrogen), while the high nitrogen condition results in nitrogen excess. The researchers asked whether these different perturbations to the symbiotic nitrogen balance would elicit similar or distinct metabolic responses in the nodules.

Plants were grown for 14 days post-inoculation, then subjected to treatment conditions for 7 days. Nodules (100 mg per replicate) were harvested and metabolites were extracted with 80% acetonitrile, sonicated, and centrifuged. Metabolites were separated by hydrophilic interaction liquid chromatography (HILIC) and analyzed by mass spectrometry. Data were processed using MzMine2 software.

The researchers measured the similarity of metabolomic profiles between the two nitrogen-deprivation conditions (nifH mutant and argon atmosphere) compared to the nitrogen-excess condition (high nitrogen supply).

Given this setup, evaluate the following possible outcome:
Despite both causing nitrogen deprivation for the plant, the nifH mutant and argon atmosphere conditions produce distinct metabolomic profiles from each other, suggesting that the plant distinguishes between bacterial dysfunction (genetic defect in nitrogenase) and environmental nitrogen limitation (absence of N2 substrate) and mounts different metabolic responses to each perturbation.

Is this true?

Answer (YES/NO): NO